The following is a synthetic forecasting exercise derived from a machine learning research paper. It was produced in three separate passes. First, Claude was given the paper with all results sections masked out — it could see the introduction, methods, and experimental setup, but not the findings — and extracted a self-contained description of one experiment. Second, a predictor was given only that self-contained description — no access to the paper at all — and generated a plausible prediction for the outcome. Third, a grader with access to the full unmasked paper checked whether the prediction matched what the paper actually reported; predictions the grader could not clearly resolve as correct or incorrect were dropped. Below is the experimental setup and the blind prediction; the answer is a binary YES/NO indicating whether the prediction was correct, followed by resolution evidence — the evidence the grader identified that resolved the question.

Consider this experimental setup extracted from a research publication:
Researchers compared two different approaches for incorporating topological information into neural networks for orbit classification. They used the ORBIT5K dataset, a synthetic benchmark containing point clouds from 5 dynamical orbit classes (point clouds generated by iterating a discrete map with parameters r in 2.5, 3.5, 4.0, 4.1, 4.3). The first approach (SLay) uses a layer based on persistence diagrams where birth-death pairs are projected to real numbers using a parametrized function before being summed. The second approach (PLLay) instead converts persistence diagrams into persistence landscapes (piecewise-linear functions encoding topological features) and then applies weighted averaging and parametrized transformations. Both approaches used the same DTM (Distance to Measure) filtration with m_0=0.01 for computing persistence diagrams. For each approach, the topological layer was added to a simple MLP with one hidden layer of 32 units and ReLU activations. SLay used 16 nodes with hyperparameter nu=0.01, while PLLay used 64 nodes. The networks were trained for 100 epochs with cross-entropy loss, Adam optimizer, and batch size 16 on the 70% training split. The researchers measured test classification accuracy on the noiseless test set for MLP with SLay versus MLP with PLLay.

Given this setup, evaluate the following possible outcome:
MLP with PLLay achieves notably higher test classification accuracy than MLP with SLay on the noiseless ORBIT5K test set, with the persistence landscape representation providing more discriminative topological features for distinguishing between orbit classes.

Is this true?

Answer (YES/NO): YES